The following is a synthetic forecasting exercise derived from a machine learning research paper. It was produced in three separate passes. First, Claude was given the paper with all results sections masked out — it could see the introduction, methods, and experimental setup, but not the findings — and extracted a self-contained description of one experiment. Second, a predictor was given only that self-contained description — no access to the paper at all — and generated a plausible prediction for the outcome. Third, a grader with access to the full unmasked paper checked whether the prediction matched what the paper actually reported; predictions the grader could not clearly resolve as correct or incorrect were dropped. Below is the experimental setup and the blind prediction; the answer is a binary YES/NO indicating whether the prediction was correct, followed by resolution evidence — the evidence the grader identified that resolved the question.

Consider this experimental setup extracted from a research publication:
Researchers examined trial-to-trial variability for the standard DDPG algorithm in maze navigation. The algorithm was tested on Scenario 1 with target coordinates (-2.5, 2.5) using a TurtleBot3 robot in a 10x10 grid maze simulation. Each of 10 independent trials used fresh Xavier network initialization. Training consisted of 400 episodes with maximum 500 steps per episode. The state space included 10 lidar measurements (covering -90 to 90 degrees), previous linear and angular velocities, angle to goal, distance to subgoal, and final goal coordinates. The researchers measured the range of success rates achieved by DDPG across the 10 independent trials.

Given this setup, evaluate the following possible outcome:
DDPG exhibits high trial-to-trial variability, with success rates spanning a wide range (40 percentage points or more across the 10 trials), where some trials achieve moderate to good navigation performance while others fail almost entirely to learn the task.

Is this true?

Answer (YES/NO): NO